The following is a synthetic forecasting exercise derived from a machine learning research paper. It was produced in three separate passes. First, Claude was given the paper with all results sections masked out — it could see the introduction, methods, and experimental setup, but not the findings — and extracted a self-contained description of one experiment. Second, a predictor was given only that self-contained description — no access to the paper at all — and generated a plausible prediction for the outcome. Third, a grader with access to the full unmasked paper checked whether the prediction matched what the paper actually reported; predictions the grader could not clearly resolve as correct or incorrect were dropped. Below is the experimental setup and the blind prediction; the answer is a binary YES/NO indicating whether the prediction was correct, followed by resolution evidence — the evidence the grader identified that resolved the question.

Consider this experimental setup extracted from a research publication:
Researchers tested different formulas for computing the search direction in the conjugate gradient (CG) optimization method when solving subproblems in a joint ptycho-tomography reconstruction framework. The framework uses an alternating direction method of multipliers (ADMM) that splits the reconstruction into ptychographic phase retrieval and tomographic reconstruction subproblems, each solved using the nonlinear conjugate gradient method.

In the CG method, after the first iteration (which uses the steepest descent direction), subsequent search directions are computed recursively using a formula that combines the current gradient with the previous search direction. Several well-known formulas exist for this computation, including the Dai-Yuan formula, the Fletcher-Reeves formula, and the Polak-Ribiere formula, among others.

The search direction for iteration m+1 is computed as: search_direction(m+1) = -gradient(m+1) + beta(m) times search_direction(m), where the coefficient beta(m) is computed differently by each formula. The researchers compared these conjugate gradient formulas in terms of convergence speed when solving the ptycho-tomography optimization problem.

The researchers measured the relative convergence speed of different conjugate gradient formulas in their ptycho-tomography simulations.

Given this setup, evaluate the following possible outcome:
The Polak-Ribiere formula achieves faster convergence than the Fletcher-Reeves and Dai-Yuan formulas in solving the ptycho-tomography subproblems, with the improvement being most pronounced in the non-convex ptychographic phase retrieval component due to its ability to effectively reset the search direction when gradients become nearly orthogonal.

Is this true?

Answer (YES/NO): NO